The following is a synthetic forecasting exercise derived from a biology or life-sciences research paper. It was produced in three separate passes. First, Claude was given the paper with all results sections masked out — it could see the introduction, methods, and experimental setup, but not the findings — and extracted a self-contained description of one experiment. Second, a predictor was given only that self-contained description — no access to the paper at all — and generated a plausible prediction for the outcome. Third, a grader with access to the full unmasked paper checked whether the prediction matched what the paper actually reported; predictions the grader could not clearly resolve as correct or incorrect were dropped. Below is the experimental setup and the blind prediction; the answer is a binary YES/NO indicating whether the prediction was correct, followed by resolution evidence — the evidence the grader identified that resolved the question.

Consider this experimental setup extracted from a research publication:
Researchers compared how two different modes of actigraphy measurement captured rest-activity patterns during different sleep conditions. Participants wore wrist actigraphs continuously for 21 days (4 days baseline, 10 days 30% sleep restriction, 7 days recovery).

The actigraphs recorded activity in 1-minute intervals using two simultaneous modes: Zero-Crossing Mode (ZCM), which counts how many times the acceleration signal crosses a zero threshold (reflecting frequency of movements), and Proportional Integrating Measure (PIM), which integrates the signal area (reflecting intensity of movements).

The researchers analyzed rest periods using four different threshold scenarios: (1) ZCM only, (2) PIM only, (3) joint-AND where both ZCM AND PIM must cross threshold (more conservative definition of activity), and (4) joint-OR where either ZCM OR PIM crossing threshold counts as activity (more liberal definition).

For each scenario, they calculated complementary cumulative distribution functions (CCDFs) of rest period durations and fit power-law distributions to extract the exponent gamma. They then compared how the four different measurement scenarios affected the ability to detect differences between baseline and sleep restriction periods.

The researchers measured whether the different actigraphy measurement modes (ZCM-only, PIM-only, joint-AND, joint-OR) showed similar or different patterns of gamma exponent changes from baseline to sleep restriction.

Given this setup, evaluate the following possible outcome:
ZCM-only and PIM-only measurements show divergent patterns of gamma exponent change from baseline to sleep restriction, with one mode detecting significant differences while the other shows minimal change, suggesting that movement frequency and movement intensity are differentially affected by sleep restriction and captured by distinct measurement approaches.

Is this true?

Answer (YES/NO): NO